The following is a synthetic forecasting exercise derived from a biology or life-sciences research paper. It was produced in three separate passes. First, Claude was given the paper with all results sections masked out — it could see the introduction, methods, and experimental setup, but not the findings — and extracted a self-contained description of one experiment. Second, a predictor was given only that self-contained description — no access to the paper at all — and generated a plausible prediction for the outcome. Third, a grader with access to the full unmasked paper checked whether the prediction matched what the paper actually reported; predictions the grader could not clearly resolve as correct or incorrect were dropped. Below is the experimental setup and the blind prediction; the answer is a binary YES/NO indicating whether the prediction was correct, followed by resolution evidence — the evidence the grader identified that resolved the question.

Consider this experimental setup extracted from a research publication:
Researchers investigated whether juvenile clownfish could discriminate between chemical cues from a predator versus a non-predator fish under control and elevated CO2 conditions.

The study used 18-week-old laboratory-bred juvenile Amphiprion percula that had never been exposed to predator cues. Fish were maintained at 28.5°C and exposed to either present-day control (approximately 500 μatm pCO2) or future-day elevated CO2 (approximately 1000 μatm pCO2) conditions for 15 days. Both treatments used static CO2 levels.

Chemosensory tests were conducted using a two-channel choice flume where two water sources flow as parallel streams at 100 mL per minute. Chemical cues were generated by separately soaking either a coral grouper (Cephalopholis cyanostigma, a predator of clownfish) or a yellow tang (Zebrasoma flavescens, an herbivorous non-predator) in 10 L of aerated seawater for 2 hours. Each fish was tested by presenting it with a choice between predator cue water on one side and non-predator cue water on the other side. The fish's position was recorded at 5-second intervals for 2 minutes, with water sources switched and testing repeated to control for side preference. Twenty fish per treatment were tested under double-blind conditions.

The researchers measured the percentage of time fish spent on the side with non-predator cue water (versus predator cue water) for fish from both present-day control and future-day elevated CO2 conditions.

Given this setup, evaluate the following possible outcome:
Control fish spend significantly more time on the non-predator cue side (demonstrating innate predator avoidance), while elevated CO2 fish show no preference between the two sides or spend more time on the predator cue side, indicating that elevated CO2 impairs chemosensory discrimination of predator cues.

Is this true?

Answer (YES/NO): YES